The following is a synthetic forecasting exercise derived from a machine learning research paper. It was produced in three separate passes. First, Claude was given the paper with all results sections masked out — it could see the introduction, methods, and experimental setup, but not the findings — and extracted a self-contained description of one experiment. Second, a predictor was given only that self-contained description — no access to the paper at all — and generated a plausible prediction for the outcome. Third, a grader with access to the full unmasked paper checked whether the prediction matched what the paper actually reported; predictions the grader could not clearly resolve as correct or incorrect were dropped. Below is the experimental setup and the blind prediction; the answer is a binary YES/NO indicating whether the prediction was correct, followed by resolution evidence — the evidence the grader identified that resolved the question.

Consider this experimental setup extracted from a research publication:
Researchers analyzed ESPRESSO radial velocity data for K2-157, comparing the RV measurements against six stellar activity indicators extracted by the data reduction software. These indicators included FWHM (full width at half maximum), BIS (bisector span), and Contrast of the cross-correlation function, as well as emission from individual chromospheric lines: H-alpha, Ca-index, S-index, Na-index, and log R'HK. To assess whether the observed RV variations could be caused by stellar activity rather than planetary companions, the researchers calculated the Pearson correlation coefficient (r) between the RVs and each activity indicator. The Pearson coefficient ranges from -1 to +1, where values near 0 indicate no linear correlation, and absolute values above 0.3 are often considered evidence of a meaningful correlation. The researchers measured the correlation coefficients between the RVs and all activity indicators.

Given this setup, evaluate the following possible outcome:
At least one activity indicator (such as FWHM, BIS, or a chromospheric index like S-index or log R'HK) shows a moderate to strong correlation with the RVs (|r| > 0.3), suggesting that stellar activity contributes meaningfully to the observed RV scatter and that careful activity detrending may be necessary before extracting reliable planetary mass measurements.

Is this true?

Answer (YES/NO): NO